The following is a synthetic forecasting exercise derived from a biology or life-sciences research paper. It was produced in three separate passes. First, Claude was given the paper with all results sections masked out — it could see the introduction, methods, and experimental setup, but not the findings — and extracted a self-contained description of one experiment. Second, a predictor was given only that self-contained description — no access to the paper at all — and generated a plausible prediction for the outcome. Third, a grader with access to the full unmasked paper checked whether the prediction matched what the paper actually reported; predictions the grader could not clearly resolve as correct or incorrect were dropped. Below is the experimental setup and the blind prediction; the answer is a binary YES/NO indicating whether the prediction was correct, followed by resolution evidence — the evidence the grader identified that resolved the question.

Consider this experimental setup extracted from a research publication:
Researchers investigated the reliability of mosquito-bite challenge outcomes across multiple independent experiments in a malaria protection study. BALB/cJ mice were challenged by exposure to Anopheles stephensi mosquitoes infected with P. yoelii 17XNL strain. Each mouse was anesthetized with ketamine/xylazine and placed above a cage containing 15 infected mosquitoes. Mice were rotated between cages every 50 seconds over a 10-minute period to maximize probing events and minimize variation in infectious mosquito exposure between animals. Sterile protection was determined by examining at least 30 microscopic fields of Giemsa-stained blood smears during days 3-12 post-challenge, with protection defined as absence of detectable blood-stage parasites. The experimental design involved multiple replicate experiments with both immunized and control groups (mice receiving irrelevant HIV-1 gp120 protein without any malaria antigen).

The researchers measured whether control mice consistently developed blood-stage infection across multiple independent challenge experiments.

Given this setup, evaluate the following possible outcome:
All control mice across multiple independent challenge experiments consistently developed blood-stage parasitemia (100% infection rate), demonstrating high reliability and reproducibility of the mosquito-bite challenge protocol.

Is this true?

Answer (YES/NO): YES